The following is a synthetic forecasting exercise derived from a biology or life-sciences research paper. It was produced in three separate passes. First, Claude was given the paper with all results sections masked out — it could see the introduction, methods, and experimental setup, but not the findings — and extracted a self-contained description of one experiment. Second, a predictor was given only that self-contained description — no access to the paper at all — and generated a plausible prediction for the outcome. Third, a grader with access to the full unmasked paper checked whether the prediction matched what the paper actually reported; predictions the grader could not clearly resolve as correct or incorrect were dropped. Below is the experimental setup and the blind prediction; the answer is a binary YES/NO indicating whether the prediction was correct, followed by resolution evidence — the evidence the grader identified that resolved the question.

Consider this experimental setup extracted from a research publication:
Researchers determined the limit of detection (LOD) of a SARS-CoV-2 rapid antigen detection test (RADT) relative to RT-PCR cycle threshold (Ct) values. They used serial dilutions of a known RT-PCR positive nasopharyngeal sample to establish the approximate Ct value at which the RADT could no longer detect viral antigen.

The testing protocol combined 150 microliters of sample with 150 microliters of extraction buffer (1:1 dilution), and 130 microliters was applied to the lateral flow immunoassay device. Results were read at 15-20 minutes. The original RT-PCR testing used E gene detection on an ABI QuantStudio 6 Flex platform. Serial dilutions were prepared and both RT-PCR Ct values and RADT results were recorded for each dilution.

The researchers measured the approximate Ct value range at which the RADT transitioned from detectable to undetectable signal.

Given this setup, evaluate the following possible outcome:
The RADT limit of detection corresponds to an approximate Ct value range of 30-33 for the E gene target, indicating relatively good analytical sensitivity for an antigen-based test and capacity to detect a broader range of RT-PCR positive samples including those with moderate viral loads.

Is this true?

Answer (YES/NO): NO